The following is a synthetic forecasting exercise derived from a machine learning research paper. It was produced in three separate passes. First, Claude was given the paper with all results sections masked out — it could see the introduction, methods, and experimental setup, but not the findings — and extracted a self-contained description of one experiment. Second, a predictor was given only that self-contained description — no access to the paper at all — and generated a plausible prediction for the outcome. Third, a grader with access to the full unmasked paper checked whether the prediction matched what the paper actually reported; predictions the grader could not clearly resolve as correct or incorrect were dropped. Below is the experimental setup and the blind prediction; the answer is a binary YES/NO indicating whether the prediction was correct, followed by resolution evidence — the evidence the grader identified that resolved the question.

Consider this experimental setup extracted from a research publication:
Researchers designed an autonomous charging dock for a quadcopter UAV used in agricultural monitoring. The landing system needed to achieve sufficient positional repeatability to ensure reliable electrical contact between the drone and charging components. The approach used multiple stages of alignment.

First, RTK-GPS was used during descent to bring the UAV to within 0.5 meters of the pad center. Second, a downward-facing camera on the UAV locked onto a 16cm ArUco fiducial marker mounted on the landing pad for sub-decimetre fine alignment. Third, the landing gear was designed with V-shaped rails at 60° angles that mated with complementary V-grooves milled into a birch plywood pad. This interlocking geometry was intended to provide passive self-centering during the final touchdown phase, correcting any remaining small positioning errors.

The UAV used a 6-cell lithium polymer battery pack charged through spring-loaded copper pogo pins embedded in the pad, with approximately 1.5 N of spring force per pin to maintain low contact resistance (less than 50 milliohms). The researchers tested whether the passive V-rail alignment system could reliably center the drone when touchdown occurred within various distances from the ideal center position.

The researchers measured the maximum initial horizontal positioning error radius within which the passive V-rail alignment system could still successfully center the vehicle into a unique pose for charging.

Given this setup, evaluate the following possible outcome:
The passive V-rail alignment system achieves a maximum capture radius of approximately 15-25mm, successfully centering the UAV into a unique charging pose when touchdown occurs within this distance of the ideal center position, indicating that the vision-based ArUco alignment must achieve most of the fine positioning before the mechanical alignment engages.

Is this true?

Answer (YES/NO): NO